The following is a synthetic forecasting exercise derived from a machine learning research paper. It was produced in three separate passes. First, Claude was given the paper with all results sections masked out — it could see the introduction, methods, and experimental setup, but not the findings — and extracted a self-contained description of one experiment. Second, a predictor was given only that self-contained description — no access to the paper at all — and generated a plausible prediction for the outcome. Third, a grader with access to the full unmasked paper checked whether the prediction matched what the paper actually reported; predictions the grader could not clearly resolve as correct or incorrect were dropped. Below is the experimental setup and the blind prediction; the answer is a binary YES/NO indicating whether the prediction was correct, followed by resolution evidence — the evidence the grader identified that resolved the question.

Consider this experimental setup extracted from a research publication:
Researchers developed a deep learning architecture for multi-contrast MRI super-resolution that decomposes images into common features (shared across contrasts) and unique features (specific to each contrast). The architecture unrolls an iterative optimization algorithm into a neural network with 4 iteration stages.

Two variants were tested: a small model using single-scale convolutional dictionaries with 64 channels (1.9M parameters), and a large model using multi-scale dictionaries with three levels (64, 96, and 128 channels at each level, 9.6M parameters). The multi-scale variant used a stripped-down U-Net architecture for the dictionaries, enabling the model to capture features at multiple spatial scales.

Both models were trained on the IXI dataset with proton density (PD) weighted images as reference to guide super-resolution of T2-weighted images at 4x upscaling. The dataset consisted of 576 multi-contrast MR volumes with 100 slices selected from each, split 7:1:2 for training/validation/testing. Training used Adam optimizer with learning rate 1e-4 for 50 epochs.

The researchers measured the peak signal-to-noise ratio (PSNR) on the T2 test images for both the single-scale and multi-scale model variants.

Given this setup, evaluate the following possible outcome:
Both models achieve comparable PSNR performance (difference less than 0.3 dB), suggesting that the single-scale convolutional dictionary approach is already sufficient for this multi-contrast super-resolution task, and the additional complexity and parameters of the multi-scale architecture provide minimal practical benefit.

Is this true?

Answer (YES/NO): NO